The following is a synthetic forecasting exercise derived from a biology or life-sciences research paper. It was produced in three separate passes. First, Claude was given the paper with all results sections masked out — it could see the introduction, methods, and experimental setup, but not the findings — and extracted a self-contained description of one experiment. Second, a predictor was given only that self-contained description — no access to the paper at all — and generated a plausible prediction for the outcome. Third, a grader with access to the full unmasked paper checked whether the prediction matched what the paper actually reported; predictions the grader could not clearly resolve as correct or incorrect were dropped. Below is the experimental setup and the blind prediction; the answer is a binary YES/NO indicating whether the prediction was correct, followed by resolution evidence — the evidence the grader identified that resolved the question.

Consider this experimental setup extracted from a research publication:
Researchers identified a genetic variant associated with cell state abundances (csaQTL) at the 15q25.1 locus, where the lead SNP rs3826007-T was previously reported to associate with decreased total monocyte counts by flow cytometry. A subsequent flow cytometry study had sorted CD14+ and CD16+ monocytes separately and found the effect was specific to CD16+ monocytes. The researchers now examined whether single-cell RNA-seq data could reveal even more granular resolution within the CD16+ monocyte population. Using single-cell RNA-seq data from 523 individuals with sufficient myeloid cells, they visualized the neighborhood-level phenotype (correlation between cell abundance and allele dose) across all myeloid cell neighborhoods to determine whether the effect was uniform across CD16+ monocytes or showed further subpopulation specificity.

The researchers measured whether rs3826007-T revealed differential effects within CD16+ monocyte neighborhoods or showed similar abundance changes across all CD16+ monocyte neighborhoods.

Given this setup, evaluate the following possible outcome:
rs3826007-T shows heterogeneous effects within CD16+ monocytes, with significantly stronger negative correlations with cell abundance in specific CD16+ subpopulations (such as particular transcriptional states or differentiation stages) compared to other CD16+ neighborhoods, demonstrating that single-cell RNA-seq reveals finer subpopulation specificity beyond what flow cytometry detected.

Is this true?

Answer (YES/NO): NO